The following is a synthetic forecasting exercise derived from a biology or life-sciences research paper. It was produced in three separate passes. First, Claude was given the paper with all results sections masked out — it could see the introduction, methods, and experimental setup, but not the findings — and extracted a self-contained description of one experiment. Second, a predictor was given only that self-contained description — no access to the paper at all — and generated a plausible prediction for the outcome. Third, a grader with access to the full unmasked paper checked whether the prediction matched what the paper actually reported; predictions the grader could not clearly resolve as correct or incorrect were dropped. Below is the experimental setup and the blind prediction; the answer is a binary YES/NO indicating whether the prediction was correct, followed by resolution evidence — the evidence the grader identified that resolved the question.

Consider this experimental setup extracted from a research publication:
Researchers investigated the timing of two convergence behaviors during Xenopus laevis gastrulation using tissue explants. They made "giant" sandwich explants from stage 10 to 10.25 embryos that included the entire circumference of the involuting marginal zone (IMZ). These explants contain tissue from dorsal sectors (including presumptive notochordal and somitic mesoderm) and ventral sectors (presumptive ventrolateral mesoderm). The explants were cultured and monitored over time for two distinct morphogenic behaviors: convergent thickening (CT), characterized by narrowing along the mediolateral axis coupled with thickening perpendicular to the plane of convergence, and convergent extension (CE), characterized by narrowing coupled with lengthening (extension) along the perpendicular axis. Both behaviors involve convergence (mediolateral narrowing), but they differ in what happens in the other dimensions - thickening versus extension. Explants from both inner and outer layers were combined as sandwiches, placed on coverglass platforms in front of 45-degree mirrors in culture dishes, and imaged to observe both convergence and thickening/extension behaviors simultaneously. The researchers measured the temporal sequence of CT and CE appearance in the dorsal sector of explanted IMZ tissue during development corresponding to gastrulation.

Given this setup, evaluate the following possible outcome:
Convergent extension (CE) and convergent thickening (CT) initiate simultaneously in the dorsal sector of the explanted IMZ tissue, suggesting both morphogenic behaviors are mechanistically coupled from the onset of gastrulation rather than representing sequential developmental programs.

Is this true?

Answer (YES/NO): NO